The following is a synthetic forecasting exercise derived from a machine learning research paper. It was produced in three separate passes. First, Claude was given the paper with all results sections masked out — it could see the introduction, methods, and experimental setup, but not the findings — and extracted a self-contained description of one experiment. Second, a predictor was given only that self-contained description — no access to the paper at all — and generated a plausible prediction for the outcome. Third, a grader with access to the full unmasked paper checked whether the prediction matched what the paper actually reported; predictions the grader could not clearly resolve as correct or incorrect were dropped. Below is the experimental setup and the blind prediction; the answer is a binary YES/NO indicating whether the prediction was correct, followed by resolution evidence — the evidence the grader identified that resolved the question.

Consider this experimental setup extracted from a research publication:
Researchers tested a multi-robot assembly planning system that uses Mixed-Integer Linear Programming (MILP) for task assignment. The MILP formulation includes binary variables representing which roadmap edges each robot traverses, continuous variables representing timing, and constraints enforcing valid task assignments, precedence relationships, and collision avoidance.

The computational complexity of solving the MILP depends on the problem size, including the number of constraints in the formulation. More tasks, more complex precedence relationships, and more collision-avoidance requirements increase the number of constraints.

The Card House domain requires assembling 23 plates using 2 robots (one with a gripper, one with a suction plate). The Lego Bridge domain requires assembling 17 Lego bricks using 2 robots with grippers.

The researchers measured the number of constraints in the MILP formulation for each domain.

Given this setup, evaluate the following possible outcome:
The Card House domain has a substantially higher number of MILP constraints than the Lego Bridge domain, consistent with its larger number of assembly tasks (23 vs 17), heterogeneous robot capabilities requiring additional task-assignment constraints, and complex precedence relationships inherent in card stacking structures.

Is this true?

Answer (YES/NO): NO